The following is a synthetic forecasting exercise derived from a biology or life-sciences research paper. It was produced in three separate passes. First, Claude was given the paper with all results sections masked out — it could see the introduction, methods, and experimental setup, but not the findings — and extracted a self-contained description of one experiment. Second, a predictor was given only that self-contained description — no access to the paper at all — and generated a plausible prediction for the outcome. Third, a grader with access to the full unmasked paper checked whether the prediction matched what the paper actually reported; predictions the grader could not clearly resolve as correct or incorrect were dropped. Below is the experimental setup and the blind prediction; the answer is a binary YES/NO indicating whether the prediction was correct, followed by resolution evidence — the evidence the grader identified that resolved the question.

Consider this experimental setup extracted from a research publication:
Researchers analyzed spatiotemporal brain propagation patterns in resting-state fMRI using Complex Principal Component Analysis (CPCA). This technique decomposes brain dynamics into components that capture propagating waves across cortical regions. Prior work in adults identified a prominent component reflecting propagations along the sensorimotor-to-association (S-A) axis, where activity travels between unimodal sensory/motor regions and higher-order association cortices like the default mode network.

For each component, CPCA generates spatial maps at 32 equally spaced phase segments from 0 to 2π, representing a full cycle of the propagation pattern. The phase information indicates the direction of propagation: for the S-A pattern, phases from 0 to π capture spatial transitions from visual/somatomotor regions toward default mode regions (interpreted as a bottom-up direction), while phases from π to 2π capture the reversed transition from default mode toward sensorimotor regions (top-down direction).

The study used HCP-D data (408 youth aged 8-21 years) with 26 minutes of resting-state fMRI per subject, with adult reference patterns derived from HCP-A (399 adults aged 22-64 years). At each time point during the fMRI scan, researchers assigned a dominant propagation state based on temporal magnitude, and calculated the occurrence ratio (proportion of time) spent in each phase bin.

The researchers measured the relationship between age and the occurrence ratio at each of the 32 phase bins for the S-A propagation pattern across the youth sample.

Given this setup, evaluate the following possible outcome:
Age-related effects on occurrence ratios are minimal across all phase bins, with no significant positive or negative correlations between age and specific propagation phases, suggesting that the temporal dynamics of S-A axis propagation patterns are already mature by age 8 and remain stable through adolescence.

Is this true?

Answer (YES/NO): NO